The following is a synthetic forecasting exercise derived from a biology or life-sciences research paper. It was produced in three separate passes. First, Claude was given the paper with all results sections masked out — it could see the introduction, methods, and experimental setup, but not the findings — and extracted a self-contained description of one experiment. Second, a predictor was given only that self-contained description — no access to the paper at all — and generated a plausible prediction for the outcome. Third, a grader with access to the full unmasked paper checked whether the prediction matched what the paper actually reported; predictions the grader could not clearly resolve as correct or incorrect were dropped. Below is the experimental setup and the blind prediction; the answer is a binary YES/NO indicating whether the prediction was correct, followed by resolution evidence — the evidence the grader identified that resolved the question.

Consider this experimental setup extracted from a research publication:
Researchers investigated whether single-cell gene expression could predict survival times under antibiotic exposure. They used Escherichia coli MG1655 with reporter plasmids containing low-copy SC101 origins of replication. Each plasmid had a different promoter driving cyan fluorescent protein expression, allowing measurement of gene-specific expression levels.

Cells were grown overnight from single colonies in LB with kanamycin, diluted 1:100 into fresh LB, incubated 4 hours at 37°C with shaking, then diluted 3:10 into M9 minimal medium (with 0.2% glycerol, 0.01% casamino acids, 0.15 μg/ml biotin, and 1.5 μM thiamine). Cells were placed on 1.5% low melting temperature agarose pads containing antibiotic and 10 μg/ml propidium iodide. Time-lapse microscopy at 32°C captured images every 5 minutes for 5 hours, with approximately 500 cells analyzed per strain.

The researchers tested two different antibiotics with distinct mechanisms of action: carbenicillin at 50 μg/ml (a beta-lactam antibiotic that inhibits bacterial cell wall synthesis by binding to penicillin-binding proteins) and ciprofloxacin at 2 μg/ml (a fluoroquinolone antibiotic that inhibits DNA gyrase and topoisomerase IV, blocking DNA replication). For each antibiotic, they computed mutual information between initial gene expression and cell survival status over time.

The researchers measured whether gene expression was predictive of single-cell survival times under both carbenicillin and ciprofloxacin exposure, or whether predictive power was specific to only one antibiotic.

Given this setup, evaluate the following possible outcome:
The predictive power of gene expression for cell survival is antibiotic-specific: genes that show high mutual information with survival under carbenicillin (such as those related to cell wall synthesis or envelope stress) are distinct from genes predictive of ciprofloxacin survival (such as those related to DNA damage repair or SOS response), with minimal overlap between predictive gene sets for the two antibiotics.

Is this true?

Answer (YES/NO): NO